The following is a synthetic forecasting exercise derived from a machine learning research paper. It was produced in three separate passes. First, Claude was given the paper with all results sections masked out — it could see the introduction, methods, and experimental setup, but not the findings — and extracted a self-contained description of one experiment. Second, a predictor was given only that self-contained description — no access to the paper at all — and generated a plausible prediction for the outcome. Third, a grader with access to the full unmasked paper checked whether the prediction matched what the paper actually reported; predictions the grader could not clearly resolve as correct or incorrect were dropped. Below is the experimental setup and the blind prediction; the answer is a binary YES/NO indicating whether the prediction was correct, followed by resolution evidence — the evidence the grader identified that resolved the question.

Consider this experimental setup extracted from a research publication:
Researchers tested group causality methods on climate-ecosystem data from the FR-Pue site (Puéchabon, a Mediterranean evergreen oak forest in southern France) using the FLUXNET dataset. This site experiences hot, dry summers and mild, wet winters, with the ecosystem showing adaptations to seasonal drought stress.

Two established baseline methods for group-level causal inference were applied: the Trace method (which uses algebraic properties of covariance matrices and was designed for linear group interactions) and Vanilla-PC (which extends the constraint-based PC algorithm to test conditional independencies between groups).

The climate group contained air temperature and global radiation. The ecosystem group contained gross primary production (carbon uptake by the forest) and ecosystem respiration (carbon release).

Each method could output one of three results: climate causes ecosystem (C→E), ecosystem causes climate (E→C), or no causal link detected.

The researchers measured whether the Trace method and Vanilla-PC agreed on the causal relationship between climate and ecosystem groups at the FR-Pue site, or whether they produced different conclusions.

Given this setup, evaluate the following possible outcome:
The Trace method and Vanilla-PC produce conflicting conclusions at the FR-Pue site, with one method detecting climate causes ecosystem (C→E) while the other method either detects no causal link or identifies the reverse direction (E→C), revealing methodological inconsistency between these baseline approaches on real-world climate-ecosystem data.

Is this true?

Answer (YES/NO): NO